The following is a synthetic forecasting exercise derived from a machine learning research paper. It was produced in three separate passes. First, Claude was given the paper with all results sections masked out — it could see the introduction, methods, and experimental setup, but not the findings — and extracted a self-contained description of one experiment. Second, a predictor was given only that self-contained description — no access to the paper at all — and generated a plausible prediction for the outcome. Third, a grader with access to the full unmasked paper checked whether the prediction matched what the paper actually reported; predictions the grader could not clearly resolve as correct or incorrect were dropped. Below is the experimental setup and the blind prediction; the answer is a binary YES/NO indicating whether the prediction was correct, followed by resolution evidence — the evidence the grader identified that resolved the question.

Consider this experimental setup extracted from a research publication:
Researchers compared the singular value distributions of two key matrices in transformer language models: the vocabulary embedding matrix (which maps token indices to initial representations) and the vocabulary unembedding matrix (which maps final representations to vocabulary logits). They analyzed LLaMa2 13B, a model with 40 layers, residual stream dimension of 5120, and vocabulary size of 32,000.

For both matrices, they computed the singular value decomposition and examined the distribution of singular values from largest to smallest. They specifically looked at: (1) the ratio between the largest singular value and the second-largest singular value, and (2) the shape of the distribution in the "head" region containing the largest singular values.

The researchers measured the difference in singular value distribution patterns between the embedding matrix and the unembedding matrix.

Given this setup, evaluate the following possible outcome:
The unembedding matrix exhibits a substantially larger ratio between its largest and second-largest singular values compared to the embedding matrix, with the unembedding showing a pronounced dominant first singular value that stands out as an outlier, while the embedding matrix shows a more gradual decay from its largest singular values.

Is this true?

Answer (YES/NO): YES